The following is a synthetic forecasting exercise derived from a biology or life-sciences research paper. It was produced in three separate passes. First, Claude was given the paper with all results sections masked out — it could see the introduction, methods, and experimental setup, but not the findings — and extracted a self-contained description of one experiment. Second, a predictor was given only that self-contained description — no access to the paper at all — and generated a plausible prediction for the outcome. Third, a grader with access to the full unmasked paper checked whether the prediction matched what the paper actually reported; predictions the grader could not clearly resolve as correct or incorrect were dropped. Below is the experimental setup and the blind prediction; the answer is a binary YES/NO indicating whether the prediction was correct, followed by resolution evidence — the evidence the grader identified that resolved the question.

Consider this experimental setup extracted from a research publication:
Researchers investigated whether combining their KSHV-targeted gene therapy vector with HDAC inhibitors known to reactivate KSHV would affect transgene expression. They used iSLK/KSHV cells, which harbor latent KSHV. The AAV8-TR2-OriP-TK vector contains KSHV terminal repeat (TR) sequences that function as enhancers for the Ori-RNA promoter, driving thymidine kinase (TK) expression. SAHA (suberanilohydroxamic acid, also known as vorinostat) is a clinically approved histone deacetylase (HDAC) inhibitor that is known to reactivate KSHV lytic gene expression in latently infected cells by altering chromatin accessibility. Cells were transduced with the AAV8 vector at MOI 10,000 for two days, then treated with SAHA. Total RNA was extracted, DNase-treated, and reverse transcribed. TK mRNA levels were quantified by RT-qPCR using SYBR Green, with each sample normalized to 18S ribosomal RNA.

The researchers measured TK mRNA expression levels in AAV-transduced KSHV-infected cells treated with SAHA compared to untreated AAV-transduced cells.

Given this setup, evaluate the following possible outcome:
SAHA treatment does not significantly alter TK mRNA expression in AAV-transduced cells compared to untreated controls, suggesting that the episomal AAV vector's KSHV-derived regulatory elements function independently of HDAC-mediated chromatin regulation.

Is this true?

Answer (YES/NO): NO